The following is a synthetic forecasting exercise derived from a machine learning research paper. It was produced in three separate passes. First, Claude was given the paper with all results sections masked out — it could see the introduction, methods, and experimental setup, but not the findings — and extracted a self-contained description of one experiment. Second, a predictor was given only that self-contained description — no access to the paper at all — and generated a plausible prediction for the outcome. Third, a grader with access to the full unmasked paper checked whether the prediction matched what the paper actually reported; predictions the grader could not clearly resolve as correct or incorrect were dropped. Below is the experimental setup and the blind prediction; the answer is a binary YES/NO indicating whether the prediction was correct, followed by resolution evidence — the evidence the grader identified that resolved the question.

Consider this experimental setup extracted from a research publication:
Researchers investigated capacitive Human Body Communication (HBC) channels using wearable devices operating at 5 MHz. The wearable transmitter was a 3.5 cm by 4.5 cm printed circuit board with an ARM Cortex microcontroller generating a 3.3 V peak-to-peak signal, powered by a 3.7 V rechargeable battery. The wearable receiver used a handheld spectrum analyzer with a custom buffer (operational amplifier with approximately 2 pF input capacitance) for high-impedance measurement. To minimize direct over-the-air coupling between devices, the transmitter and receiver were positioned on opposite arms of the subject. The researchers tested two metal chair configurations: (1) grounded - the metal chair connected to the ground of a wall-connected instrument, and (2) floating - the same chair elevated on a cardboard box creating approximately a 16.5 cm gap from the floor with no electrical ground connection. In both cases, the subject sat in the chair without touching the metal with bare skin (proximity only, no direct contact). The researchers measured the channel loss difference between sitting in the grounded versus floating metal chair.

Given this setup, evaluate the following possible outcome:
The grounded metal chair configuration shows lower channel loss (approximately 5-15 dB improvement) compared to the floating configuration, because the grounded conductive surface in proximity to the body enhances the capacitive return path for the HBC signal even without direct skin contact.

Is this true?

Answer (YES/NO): NO